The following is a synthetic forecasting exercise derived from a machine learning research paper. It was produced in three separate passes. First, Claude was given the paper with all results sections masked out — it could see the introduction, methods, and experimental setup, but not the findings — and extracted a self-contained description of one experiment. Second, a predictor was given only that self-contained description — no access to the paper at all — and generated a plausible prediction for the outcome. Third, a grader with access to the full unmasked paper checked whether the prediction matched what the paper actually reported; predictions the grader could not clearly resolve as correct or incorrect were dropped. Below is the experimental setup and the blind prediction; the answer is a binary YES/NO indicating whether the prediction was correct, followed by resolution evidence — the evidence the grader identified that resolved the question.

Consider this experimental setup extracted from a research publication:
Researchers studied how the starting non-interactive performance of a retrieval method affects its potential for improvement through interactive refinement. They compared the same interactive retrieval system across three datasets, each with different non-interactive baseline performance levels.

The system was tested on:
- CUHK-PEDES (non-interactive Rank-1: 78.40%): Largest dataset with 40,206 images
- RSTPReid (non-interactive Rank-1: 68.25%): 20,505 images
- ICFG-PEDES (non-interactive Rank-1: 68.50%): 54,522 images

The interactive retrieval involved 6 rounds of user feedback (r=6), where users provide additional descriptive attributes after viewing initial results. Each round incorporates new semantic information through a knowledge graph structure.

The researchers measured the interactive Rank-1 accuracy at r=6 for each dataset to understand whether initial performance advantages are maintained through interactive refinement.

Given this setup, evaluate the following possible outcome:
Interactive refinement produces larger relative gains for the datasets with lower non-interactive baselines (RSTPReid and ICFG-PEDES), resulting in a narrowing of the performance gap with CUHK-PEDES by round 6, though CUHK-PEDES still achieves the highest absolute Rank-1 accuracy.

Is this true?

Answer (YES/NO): YES